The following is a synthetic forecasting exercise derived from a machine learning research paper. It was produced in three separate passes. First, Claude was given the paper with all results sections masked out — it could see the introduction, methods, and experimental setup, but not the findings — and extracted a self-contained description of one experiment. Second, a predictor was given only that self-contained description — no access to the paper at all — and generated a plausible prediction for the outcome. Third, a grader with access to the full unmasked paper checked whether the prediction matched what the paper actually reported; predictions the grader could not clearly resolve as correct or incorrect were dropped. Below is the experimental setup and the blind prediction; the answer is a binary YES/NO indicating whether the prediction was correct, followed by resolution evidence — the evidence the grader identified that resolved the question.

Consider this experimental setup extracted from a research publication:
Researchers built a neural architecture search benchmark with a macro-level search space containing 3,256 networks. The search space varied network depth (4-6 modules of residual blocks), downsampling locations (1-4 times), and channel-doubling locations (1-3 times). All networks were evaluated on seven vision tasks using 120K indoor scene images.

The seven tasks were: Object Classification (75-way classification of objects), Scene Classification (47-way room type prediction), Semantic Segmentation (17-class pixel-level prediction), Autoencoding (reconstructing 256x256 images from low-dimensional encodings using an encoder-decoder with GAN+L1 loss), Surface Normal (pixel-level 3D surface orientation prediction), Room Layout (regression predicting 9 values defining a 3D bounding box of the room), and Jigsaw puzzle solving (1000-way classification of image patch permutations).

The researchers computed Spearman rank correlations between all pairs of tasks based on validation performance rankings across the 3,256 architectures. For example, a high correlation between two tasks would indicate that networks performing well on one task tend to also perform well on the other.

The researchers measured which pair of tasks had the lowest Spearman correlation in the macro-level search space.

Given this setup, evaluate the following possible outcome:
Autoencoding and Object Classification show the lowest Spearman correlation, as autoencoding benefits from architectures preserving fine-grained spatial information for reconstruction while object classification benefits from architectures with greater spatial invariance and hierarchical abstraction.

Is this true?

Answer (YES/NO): NO